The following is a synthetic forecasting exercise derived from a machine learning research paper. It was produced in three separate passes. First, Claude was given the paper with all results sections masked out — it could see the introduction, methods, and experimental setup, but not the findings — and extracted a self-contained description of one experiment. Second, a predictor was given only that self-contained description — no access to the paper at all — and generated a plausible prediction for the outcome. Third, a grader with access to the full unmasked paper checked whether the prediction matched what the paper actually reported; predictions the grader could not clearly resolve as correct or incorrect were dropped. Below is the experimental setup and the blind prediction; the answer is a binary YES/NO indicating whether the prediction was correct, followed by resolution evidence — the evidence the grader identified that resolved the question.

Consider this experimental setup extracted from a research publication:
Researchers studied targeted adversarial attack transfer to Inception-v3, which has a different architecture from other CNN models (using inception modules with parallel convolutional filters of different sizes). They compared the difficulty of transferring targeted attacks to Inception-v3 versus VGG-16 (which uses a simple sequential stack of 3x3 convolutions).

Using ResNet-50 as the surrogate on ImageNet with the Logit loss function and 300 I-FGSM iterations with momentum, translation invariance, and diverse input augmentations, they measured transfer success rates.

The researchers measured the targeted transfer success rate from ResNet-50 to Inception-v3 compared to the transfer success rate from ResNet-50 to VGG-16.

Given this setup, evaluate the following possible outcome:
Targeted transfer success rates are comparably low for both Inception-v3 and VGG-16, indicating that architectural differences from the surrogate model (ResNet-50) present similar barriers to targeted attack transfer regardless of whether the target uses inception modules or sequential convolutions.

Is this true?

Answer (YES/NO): NO